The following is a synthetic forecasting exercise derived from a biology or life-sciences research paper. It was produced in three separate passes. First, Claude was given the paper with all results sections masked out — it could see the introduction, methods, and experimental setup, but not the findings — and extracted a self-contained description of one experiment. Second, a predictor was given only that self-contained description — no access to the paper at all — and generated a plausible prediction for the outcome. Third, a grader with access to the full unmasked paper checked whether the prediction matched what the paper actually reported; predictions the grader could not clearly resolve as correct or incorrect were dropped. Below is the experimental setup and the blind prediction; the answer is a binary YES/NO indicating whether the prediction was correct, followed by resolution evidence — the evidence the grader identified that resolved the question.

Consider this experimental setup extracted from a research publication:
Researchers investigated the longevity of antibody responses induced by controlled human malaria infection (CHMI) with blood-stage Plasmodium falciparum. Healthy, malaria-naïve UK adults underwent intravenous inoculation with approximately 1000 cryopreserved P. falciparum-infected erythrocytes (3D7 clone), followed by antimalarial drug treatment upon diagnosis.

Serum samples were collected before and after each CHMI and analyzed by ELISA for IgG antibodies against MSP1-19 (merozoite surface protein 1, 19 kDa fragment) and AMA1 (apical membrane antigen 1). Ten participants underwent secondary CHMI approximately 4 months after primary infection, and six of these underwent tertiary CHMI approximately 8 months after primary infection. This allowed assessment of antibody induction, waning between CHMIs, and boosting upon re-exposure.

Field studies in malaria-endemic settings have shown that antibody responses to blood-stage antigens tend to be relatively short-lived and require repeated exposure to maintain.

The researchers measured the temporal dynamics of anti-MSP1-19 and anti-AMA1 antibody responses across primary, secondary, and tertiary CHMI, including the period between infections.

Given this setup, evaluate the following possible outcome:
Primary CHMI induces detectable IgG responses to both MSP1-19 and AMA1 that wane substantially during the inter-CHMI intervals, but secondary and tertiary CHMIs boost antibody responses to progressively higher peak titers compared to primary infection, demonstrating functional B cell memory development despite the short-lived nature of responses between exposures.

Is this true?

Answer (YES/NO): NO